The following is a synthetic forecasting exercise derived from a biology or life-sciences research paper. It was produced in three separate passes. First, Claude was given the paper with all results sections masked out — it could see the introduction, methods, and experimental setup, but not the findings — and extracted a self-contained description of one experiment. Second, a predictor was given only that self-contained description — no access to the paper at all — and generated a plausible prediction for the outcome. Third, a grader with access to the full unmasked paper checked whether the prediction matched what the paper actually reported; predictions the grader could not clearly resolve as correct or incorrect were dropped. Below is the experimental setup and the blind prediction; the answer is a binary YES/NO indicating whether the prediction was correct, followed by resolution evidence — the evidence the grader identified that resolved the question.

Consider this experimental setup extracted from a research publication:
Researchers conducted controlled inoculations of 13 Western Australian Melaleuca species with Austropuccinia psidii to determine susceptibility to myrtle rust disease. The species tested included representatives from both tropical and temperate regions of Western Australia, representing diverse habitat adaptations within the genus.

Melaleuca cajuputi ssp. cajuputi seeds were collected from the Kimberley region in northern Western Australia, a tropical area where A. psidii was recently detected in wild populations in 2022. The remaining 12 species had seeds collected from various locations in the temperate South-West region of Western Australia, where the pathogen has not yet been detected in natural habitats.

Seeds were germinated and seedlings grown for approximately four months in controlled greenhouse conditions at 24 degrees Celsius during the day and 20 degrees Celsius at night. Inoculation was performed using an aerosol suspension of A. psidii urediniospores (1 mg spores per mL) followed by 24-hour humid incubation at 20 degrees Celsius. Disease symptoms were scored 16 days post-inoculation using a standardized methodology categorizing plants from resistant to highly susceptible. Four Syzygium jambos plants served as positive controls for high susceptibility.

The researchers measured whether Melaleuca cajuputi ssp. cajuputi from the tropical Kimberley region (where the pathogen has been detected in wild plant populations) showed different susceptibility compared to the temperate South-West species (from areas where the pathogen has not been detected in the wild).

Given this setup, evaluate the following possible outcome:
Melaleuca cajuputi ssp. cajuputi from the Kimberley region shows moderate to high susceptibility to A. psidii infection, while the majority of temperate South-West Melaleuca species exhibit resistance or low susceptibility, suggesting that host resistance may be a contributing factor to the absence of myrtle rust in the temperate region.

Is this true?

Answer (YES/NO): NO